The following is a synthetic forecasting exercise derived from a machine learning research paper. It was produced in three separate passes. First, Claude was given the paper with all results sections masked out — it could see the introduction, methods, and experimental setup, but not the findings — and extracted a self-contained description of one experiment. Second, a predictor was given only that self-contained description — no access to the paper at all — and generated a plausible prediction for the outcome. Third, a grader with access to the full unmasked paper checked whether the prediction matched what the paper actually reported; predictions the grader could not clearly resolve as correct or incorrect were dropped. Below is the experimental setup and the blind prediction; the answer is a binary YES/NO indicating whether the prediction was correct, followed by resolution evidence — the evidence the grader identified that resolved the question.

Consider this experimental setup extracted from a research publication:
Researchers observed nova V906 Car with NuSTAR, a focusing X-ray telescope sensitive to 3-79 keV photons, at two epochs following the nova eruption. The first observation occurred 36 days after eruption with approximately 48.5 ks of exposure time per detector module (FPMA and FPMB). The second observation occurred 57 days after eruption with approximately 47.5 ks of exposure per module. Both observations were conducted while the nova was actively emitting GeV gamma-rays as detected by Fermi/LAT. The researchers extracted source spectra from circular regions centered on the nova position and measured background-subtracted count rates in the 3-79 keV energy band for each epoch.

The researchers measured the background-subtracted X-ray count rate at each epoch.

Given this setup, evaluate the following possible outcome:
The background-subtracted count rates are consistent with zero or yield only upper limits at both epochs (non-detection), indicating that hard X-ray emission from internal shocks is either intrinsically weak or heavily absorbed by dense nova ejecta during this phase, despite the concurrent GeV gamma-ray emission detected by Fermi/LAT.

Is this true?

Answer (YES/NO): NO